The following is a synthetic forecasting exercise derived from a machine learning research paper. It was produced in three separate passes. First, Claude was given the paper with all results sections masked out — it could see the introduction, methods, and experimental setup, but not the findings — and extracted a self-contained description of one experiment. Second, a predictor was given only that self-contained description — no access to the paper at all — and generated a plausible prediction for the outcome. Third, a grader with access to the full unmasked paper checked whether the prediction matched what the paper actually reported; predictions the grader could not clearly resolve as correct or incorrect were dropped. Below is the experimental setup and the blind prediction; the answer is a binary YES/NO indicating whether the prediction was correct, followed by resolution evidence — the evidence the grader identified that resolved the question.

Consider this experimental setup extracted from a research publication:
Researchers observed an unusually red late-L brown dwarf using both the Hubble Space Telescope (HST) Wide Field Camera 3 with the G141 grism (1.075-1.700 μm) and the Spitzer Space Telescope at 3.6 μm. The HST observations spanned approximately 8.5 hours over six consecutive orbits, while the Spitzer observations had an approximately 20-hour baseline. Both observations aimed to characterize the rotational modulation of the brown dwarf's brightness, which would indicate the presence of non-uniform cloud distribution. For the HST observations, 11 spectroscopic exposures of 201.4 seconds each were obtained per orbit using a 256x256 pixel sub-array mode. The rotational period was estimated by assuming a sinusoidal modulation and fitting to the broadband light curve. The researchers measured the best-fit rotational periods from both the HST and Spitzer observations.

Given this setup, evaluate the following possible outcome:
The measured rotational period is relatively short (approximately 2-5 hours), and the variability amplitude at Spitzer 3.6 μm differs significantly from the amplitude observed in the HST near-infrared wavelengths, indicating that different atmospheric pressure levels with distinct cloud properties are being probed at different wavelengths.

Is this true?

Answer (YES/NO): NO